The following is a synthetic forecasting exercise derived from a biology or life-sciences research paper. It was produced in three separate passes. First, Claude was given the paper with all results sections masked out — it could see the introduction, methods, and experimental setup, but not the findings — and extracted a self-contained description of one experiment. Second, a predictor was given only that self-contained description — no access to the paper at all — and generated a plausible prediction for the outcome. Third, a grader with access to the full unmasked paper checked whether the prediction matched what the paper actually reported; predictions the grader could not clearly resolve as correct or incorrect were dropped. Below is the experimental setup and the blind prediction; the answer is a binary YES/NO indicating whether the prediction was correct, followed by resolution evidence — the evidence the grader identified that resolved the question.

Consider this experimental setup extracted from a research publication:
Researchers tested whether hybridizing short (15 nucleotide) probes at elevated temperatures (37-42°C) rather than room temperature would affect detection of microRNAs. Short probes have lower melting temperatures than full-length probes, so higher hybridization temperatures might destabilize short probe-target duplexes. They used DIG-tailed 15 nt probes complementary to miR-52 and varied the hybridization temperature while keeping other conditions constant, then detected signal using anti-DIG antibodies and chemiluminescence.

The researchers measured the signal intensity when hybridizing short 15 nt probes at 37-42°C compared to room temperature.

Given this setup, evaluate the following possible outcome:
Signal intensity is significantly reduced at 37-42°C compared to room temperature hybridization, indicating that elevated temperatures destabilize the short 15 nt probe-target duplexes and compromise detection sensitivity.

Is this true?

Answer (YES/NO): YES